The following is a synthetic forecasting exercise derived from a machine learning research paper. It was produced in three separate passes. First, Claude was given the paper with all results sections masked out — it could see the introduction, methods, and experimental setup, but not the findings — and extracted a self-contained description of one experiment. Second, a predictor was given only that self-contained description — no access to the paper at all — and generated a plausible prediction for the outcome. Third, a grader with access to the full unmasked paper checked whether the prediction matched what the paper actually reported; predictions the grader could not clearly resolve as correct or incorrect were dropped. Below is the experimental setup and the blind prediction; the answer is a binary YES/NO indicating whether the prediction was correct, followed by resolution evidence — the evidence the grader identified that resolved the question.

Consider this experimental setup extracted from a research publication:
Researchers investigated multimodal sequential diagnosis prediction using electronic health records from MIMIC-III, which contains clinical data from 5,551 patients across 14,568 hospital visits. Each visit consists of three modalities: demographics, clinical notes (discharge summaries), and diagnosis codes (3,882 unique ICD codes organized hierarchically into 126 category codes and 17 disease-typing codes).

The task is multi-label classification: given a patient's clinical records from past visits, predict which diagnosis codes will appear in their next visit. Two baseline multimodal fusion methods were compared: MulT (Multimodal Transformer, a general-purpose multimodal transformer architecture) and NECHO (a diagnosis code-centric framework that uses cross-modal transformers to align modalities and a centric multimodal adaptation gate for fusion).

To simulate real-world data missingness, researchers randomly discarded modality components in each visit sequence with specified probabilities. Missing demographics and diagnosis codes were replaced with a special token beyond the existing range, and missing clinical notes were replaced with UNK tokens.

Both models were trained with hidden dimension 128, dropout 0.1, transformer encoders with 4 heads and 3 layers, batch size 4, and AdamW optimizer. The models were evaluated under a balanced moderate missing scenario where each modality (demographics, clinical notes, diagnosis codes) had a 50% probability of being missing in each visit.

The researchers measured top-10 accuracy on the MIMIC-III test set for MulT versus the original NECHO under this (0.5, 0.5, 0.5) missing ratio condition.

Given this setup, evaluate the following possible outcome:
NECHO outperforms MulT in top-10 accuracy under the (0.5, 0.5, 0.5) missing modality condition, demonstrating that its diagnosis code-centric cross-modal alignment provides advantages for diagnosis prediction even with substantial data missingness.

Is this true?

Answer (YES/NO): NO